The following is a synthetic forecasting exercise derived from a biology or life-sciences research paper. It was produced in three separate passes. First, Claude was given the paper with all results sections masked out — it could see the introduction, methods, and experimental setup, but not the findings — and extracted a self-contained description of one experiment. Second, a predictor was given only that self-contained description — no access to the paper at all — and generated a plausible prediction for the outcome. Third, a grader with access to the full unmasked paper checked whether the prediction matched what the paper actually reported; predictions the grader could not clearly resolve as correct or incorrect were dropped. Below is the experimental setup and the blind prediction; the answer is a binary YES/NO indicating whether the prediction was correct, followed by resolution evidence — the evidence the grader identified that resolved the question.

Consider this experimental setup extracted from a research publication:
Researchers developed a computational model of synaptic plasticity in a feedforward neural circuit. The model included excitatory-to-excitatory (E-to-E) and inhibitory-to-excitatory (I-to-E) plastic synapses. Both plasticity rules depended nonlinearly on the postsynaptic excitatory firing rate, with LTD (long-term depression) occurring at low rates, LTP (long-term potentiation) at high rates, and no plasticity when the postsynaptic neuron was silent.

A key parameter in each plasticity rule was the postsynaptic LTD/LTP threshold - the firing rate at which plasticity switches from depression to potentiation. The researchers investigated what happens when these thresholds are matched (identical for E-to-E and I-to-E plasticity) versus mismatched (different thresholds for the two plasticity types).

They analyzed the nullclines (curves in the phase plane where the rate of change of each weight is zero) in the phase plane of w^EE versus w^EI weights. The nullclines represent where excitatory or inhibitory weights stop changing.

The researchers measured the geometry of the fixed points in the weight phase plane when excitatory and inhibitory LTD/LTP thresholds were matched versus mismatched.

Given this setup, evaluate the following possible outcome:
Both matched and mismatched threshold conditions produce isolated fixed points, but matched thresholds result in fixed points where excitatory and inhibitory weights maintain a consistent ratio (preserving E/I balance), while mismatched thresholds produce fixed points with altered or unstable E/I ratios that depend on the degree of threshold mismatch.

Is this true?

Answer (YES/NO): NO